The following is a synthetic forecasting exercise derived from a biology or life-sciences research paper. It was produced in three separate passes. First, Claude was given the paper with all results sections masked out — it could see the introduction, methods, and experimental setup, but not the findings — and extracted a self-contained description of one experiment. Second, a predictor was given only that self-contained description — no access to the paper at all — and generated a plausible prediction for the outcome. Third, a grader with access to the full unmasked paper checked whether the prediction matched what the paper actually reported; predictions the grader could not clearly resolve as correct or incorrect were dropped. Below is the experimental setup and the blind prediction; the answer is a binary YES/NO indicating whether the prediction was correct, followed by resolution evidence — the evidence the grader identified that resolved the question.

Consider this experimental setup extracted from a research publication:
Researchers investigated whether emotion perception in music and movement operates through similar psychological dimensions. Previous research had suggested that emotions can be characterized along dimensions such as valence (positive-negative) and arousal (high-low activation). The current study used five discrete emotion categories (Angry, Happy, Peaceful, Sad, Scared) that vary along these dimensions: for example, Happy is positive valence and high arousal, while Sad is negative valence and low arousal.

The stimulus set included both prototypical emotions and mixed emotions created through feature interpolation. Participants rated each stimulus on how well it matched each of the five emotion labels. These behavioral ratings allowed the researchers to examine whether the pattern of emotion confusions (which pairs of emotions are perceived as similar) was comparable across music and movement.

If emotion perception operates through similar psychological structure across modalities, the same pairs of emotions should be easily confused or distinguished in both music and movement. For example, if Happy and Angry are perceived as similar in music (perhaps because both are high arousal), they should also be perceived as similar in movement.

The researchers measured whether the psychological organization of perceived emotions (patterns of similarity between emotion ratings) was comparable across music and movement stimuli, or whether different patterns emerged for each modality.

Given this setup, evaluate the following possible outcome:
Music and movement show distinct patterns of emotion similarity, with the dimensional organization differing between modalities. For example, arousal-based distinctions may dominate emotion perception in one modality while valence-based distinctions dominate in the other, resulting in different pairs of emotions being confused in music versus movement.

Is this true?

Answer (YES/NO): NO